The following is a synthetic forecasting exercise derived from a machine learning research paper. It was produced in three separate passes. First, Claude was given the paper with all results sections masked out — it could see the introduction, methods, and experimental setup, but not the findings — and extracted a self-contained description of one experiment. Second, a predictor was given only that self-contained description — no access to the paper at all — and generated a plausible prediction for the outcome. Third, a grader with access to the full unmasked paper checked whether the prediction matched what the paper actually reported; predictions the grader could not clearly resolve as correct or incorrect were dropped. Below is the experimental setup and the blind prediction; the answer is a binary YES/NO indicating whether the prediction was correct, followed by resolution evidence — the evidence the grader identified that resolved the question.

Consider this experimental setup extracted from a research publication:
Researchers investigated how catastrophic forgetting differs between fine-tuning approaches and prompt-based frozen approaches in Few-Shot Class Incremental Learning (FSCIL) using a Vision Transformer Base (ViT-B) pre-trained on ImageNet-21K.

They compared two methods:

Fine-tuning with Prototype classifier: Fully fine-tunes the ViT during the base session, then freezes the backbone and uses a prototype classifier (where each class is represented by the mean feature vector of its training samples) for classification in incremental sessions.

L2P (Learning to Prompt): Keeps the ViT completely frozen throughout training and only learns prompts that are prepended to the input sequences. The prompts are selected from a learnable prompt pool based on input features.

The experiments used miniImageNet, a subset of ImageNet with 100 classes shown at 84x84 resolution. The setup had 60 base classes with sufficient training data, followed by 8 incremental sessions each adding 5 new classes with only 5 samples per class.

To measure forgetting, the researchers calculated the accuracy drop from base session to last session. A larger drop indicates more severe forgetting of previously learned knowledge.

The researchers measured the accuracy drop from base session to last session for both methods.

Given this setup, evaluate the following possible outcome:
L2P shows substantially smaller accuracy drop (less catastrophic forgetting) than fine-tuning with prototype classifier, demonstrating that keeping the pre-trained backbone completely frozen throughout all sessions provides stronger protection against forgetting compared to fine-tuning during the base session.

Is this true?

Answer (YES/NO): YES